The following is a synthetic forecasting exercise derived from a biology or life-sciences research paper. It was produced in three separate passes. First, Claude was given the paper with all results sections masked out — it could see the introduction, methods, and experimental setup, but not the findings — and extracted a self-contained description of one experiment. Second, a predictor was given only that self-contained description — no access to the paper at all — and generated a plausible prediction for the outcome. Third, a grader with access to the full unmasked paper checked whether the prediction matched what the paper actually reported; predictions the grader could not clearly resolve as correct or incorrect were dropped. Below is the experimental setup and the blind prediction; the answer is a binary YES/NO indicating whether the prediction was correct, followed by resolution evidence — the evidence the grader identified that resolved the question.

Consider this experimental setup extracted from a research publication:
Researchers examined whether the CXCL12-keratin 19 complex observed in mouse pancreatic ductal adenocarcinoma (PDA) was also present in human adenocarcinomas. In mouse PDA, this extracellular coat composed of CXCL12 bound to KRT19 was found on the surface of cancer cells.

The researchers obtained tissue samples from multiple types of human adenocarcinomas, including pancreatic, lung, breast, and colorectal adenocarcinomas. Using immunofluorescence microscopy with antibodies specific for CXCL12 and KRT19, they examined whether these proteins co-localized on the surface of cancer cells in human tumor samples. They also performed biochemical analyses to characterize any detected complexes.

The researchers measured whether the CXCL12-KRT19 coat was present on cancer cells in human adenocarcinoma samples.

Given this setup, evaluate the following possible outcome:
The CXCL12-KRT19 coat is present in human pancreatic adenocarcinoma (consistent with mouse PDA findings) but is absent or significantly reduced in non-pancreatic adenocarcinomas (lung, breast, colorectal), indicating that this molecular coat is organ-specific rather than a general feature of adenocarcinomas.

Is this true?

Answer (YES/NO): NO